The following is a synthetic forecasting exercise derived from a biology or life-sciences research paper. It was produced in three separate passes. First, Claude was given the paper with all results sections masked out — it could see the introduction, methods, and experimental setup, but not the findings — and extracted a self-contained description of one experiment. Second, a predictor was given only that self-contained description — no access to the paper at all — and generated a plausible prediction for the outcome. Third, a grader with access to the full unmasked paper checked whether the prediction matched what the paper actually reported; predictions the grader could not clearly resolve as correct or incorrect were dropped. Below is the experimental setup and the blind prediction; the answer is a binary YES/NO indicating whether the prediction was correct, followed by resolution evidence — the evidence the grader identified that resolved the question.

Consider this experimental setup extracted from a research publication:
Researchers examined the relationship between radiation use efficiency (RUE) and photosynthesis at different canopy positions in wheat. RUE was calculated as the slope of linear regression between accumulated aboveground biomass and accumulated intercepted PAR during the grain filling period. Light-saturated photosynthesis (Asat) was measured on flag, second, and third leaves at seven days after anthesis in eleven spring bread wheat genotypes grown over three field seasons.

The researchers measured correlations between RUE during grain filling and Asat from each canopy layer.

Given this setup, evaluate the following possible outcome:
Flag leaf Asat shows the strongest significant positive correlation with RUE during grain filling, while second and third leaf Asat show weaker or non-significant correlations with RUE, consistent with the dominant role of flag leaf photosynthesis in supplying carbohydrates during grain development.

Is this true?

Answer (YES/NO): NO